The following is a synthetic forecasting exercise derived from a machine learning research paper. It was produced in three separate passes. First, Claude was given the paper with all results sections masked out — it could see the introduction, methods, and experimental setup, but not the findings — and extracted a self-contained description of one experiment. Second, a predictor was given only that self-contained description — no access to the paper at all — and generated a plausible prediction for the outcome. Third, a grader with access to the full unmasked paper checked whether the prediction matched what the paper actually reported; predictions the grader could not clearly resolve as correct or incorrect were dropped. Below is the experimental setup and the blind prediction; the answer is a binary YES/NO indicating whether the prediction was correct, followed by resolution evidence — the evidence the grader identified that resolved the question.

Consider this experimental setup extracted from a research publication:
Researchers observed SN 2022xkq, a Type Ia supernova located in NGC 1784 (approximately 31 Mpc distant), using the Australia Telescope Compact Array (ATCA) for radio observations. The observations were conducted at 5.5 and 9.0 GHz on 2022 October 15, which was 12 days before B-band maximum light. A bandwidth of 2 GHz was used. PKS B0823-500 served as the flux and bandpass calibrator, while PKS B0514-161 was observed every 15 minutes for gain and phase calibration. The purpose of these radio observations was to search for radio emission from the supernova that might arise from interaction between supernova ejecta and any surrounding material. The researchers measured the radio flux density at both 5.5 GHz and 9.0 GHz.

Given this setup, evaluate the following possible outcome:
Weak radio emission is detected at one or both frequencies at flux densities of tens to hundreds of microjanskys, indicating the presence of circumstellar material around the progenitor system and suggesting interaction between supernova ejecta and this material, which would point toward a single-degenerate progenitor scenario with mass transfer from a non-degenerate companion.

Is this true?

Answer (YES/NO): NO